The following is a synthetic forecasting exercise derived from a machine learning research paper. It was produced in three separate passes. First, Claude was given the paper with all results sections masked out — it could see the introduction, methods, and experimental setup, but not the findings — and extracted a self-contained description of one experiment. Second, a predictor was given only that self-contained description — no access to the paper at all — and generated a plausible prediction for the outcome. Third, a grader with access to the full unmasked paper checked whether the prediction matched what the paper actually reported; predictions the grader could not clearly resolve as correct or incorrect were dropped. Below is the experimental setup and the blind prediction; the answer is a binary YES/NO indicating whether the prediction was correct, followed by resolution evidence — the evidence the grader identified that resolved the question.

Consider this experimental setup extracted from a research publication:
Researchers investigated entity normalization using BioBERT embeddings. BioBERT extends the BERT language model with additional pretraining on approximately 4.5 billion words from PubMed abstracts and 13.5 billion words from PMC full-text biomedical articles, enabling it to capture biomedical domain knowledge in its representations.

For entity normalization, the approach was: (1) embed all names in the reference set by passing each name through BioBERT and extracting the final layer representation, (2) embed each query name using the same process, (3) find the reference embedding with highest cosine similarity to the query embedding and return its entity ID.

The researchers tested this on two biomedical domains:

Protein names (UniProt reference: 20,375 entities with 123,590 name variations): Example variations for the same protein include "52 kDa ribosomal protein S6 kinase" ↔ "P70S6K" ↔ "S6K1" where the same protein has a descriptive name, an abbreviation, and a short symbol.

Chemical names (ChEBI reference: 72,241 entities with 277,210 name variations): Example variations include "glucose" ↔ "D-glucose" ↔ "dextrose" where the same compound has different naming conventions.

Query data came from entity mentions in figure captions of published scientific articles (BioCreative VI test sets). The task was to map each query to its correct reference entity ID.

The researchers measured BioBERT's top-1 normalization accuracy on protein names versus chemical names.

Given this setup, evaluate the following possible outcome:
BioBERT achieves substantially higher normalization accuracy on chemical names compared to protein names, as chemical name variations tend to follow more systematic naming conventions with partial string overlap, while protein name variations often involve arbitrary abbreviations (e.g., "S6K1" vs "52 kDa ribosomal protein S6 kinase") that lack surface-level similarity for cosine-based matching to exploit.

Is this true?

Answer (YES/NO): NO